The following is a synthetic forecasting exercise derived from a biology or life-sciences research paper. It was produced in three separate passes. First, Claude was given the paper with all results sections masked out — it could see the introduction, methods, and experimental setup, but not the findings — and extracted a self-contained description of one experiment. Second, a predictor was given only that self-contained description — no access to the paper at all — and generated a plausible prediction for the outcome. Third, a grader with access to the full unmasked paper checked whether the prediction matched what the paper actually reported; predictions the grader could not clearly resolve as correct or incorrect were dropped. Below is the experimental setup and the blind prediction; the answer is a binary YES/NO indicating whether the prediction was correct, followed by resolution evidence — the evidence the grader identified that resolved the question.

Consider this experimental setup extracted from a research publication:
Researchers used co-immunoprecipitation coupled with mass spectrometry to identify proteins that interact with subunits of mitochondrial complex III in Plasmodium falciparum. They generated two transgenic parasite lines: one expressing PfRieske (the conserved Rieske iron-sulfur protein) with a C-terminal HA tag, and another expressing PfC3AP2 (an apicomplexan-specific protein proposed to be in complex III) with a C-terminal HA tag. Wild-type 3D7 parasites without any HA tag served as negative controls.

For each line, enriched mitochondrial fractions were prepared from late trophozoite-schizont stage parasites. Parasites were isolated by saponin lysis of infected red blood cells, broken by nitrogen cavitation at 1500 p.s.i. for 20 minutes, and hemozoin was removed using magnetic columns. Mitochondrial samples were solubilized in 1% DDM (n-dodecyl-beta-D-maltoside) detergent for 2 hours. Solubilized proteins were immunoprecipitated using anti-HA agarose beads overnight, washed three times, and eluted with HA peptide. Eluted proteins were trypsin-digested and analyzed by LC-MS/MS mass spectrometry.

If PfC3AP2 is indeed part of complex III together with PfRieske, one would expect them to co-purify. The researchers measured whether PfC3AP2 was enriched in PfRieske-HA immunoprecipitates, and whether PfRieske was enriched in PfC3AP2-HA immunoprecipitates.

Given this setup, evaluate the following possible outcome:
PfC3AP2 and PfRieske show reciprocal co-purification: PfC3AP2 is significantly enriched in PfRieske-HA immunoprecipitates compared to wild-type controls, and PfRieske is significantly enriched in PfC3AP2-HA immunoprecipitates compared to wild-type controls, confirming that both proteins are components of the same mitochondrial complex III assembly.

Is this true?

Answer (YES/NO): NO